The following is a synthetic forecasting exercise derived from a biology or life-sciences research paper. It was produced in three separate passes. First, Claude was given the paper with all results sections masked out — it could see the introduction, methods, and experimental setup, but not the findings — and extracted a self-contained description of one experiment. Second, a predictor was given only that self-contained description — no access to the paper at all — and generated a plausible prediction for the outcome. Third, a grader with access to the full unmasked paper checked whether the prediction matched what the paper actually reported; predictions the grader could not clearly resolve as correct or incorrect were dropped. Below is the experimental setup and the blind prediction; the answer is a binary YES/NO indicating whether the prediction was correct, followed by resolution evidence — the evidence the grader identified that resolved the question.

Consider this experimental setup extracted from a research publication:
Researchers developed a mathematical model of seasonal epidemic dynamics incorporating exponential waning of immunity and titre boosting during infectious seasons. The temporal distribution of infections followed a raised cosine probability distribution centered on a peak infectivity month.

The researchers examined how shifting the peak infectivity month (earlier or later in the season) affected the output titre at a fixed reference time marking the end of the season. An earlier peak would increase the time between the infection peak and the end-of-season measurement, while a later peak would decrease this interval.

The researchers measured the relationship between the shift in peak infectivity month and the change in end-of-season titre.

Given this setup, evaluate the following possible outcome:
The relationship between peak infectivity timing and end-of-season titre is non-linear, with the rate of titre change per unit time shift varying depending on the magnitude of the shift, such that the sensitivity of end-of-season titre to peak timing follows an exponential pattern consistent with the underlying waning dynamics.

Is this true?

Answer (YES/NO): NO